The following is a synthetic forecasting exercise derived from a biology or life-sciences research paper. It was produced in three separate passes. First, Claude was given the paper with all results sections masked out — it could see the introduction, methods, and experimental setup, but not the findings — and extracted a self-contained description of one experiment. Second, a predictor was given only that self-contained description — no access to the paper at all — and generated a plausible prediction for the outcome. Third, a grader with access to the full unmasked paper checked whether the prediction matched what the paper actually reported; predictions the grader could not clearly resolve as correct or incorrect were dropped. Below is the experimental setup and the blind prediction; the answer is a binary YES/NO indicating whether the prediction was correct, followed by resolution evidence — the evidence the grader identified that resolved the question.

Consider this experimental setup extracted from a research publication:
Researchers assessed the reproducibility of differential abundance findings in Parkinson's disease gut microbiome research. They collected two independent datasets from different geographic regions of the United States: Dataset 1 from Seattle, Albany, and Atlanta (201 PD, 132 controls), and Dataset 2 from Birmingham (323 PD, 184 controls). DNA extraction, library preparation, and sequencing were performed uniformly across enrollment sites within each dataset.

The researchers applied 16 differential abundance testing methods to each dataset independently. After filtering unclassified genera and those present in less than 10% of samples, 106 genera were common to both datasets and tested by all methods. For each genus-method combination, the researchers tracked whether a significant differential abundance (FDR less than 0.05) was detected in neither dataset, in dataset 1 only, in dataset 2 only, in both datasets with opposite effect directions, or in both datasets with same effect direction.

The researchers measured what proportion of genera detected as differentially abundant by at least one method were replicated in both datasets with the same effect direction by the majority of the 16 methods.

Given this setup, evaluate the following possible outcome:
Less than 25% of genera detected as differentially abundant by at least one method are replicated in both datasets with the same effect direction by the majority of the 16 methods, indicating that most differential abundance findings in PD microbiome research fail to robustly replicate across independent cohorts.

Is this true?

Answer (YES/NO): NO